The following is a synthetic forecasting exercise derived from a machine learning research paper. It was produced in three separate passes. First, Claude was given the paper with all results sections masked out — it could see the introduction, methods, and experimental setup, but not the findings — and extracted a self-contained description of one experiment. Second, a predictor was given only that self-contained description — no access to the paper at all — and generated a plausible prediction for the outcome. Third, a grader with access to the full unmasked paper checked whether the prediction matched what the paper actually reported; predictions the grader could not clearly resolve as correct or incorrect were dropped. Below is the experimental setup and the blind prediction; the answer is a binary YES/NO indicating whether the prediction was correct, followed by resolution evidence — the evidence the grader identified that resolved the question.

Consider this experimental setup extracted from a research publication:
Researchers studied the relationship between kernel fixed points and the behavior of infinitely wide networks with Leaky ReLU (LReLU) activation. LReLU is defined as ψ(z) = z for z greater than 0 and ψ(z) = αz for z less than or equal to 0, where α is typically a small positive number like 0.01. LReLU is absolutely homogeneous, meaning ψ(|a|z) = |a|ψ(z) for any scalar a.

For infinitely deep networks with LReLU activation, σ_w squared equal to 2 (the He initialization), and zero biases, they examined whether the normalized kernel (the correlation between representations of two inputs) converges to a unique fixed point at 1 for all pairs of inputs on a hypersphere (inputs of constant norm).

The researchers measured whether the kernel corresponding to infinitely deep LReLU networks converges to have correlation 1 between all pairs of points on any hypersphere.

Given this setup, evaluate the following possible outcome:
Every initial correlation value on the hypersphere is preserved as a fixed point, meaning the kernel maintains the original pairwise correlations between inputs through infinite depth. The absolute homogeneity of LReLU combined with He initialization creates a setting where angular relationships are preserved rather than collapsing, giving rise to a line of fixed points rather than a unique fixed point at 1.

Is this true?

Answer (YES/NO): NO